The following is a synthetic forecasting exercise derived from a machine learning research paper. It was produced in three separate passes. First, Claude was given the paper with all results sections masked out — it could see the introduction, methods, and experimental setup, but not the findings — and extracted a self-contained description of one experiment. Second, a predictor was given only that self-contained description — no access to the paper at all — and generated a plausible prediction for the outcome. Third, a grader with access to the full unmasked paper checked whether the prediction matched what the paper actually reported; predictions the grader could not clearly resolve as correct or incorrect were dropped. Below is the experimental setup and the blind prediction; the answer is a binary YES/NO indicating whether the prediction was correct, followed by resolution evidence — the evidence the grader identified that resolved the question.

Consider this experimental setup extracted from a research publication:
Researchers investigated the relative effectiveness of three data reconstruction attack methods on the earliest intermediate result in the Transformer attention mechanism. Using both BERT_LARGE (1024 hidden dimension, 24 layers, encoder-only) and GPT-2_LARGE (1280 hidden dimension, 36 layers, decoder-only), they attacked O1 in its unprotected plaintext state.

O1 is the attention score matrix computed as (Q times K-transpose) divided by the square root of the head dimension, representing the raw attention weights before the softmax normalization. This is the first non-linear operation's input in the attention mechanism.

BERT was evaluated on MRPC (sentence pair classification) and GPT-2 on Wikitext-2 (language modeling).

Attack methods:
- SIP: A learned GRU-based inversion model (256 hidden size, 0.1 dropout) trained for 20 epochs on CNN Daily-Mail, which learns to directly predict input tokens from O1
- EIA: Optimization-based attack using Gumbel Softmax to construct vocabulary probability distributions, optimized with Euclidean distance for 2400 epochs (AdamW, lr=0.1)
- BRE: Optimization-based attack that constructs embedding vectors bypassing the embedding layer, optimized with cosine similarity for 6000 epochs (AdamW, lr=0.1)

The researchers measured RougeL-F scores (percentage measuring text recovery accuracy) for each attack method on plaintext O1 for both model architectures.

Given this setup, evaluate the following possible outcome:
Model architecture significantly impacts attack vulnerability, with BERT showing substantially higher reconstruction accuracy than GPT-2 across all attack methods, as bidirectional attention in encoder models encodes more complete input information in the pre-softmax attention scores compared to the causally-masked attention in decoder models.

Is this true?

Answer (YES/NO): NO